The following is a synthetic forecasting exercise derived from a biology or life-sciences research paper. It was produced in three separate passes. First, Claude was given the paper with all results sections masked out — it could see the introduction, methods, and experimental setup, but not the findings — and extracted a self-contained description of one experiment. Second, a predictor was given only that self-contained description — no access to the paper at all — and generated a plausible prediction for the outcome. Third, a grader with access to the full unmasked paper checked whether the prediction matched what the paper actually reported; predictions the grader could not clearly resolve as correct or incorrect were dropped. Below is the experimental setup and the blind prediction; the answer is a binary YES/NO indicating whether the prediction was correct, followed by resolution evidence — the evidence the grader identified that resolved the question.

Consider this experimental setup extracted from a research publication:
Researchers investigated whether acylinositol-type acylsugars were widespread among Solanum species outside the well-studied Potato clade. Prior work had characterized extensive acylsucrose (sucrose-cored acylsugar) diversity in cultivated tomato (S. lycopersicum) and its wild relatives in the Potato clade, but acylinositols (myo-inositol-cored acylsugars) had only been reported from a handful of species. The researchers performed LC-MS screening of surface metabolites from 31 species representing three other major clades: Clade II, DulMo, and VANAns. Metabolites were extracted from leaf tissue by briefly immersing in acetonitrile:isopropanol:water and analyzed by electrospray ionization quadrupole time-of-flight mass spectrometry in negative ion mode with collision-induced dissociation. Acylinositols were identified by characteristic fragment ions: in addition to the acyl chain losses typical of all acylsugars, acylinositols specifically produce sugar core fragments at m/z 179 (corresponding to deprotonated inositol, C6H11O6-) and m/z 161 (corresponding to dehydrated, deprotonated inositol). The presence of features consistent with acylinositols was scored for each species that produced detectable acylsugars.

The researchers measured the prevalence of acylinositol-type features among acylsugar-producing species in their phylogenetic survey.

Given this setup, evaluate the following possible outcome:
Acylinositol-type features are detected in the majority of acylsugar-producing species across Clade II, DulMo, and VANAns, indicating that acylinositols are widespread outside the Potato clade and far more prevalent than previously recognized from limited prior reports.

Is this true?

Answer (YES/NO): YES